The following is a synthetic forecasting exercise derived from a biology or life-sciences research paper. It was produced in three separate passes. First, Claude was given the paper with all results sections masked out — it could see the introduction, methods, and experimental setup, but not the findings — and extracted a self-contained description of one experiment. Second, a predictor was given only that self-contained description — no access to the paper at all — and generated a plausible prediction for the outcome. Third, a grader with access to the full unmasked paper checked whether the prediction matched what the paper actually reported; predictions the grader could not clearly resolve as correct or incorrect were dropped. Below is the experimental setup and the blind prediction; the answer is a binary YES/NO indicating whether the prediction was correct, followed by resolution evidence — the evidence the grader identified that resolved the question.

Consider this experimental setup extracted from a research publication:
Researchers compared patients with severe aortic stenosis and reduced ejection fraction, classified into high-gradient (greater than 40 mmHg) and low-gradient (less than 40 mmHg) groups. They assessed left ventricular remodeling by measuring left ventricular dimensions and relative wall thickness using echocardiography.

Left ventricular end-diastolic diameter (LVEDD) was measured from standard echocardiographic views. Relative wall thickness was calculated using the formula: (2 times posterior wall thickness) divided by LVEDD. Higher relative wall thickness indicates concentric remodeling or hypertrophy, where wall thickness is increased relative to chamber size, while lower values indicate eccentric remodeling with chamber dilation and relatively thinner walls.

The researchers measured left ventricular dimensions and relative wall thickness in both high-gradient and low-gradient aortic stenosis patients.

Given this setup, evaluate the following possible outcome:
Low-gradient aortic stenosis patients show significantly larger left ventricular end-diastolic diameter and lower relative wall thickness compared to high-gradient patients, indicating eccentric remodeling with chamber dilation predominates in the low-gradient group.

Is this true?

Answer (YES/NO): NO